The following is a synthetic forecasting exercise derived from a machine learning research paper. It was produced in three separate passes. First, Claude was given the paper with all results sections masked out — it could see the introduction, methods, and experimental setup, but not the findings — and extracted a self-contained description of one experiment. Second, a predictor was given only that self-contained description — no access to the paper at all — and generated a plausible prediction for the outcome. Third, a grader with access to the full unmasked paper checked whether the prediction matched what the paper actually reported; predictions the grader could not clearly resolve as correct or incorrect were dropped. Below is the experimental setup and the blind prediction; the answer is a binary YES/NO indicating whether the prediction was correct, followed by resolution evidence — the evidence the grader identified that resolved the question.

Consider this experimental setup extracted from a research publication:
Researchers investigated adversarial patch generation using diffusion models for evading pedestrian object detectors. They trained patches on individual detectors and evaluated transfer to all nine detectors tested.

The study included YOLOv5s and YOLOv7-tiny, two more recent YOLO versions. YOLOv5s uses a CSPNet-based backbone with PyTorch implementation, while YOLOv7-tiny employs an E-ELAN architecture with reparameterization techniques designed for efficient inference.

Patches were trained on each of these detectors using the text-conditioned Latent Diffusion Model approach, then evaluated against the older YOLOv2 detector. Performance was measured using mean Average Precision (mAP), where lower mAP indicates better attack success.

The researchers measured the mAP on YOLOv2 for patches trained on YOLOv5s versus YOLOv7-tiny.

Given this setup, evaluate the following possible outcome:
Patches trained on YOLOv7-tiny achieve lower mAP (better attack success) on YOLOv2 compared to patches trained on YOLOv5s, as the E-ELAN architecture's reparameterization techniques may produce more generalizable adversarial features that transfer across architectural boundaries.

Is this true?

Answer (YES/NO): NO